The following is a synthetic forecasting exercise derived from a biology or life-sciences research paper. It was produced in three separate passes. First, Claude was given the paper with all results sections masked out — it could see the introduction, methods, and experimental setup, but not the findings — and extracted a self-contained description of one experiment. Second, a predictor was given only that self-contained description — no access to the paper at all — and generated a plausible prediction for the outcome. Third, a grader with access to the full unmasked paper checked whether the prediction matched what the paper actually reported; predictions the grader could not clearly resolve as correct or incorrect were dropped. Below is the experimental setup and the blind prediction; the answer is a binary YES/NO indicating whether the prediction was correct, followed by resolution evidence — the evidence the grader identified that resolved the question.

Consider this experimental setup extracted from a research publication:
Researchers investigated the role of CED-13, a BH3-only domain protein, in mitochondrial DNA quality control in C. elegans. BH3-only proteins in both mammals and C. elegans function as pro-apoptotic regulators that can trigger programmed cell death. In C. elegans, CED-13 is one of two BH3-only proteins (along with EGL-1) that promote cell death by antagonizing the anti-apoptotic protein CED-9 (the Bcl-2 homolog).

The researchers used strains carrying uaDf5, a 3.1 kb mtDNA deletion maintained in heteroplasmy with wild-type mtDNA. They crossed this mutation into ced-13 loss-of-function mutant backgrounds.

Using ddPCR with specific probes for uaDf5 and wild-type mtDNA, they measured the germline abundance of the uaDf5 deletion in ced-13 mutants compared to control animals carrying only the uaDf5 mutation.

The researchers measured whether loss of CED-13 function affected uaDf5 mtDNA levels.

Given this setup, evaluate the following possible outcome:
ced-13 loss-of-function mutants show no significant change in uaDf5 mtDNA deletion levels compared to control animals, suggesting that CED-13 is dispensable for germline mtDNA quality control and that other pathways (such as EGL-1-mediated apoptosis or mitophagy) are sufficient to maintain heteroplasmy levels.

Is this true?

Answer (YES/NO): NO